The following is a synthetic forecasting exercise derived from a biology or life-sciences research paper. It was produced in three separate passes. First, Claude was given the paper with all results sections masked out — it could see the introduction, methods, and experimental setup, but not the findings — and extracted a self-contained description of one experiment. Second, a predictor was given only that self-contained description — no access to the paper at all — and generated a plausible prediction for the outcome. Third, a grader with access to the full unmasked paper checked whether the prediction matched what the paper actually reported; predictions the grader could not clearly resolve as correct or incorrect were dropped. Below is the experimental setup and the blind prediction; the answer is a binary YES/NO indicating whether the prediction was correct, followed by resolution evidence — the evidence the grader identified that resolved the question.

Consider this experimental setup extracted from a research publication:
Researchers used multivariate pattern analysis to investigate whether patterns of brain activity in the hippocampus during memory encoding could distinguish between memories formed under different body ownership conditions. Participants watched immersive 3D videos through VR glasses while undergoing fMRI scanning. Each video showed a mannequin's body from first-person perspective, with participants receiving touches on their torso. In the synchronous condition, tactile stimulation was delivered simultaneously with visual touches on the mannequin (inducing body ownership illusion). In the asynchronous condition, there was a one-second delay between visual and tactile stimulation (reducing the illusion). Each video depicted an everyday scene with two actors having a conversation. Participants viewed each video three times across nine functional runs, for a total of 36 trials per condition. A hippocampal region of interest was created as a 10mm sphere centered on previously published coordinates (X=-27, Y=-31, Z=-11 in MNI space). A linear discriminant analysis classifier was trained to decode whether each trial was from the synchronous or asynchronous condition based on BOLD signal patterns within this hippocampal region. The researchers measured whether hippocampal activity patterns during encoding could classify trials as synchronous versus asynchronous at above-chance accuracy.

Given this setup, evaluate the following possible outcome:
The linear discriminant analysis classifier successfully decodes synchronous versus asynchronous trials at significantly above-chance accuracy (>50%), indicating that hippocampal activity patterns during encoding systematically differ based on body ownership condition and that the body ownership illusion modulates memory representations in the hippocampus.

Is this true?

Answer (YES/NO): YES